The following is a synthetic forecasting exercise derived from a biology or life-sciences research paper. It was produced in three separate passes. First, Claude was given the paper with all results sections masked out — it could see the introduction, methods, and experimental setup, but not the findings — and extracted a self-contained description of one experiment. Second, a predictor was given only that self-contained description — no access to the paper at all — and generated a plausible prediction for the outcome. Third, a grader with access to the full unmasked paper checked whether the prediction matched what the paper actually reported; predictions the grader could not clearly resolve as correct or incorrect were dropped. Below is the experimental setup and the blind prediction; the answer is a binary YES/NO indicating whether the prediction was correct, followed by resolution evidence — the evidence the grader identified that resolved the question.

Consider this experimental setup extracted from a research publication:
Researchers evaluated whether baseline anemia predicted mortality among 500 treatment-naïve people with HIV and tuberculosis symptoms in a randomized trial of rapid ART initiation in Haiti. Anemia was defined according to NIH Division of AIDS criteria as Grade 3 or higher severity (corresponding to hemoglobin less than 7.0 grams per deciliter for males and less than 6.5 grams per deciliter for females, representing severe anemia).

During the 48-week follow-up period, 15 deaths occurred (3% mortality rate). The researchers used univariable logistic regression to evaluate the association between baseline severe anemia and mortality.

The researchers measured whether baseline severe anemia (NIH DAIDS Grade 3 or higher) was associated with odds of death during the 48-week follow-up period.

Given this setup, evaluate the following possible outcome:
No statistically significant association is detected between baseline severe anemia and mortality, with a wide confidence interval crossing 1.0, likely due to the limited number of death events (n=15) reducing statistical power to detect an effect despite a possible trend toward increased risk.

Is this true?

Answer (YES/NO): NO